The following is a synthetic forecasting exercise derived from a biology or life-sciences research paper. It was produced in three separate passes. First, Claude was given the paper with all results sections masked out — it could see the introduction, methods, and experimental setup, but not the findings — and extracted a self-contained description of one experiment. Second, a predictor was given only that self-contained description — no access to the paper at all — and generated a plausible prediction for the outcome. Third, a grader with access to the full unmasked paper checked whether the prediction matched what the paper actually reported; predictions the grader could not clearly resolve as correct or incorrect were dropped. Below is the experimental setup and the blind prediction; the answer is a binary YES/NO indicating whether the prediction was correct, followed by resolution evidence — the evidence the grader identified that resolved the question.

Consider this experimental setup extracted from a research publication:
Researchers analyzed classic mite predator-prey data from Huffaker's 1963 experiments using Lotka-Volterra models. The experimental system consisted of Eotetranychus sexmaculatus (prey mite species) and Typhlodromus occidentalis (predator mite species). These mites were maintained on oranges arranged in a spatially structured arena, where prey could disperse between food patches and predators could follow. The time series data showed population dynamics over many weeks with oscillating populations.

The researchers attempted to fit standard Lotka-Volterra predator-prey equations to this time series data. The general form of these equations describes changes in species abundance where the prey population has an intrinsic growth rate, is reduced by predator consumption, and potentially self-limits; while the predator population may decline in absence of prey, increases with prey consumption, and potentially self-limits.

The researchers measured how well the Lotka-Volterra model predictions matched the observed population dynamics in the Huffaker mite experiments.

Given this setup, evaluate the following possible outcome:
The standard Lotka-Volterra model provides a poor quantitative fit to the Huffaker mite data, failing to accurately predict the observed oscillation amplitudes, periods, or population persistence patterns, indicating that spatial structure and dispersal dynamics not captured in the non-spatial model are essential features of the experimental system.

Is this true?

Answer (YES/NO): YES